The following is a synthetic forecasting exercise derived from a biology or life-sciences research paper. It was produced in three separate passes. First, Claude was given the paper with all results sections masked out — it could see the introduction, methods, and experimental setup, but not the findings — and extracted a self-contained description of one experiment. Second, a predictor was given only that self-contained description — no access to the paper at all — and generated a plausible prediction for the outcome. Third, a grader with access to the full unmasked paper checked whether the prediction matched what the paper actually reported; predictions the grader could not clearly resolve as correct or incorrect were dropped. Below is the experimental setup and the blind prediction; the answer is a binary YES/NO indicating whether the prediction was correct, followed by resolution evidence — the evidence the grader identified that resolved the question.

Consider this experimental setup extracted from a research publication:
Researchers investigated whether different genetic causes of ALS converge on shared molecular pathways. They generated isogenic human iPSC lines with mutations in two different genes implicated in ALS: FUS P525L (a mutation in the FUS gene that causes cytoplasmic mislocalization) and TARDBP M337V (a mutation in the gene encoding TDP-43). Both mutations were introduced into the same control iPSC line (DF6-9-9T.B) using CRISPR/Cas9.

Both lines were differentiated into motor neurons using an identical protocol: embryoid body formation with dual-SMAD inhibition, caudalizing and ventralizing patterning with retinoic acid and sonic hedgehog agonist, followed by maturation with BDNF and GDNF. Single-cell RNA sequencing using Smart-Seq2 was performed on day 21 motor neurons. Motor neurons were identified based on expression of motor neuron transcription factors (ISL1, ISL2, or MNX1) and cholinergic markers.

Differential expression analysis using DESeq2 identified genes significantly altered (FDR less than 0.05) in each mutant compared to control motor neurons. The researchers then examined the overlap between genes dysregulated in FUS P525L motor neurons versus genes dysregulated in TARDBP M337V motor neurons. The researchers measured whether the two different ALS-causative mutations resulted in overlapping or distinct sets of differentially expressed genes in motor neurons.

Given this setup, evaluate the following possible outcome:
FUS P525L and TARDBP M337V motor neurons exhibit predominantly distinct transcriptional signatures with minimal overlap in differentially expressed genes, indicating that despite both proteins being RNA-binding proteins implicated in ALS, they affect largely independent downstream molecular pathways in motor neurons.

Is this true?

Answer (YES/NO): NO